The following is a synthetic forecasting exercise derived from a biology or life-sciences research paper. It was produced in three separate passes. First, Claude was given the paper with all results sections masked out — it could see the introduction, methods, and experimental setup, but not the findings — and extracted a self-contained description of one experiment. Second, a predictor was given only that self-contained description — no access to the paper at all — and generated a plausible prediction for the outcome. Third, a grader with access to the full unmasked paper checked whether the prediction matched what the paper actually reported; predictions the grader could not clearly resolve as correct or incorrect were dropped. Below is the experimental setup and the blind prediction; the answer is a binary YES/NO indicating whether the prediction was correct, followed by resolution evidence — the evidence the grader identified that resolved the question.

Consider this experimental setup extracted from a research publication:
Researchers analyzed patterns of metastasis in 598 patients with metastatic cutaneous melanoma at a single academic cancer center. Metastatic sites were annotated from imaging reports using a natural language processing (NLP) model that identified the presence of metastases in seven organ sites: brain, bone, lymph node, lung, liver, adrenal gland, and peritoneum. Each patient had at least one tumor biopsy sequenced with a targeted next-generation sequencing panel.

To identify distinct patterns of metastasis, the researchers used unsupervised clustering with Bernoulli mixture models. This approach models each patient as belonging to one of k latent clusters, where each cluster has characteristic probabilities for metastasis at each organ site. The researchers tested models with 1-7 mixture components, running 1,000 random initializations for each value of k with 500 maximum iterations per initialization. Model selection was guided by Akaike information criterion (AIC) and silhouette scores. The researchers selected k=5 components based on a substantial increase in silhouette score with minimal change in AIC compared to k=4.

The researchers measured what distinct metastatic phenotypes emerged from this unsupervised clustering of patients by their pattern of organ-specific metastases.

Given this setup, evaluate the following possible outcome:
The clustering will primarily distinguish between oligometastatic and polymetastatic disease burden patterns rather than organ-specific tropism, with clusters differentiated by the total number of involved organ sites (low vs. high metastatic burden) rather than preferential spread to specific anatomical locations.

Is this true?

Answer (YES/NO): NO